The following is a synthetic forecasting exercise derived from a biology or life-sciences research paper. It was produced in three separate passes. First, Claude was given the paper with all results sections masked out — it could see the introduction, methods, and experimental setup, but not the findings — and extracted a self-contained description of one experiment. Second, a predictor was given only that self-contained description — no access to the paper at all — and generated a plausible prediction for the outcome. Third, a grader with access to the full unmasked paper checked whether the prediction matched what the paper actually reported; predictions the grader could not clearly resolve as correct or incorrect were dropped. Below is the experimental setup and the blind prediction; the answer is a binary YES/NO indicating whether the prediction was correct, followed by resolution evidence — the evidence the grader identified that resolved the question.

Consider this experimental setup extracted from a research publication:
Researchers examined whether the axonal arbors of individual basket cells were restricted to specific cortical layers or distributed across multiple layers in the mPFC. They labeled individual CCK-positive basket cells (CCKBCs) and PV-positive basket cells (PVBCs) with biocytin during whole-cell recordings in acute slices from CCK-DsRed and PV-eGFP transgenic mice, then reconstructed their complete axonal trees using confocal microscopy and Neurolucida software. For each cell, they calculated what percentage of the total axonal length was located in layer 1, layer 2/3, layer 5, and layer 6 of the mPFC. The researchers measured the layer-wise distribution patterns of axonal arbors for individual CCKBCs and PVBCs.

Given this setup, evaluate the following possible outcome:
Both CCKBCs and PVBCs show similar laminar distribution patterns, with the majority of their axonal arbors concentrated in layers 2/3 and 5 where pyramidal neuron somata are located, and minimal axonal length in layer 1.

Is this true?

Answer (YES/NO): NO